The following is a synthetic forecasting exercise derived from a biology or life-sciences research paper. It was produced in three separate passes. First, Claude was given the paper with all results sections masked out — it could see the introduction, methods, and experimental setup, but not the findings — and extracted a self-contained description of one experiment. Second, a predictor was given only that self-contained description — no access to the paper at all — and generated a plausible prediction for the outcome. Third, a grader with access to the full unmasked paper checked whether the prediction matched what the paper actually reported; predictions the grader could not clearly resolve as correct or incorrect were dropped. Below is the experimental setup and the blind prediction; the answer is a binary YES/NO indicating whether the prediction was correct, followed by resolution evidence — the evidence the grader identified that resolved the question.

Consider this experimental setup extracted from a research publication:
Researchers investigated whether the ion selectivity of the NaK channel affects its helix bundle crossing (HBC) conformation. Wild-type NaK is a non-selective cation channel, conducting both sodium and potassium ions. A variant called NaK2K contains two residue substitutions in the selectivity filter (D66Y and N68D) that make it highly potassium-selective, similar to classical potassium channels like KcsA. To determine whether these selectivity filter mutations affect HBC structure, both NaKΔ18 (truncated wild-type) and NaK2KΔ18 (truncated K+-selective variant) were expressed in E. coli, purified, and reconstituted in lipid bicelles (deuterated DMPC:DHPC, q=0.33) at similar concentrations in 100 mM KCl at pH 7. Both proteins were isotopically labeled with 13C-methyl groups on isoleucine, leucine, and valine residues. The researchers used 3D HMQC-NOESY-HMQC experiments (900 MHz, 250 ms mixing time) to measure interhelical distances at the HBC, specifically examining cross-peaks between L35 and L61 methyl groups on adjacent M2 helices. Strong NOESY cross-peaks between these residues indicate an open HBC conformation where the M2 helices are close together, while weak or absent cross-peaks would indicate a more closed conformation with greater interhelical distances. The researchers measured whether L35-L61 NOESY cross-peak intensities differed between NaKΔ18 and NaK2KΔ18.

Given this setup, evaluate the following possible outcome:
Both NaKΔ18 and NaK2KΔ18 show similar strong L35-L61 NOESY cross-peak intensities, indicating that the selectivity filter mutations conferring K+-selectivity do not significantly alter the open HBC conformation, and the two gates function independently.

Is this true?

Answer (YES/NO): NO